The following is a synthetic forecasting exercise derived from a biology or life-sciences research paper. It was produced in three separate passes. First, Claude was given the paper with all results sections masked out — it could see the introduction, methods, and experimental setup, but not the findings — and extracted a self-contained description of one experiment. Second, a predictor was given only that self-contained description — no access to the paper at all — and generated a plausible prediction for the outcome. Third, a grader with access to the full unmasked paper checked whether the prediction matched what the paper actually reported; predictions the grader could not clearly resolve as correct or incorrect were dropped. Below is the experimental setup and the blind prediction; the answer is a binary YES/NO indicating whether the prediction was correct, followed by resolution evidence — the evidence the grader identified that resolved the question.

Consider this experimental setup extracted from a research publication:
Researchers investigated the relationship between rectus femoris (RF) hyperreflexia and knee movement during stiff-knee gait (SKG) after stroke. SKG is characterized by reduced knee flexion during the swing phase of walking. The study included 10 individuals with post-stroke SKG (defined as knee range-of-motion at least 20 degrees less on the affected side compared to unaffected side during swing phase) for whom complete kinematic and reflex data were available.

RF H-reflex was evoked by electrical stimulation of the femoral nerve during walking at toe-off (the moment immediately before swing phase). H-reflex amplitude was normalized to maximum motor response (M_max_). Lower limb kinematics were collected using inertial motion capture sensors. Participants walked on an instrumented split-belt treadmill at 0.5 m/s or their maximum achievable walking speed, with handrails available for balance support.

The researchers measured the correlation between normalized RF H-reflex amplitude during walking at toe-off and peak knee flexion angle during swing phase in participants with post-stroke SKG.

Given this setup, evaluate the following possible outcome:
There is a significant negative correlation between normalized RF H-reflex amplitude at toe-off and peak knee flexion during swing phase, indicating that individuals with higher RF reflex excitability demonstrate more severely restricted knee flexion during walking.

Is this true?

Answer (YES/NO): YES